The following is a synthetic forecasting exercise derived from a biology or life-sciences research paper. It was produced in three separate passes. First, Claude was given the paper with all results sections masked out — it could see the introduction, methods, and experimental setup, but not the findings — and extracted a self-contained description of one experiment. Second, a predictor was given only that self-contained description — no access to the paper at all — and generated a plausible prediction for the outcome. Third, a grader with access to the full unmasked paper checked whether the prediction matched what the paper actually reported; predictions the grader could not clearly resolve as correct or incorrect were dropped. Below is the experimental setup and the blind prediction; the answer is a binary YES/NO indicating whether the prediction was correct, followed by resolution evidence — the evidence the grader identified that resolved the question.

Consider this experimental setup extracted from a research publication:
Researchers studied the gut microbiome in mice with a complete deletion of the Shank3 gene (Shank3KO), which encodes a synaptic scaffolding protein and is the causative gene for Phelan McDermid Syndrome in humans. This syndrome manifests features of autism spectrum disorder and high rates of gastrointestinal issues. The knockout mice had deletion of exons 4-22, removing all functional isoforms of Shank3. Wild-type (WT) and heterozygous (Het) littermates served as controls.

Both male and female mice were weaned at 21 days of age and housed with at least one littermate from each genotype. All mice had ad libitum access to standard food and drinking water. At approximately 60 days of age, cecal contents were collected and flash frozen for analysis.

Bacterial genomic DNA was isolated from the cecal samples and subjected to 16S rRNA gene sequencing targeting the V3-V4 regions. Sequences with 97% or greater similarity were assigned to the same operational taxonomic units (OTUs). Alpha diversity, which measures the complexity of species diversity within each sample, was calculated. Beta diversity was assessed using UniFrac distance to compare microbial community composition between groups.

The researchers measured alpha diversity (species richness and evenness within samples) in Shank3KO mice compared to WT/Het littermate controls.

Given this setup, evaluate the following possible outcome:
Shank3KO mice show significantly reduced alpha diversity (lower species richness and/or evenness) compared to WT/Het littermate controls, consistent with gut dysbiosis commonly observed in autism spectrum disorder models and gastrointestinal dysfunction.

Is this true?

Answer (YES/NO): YES